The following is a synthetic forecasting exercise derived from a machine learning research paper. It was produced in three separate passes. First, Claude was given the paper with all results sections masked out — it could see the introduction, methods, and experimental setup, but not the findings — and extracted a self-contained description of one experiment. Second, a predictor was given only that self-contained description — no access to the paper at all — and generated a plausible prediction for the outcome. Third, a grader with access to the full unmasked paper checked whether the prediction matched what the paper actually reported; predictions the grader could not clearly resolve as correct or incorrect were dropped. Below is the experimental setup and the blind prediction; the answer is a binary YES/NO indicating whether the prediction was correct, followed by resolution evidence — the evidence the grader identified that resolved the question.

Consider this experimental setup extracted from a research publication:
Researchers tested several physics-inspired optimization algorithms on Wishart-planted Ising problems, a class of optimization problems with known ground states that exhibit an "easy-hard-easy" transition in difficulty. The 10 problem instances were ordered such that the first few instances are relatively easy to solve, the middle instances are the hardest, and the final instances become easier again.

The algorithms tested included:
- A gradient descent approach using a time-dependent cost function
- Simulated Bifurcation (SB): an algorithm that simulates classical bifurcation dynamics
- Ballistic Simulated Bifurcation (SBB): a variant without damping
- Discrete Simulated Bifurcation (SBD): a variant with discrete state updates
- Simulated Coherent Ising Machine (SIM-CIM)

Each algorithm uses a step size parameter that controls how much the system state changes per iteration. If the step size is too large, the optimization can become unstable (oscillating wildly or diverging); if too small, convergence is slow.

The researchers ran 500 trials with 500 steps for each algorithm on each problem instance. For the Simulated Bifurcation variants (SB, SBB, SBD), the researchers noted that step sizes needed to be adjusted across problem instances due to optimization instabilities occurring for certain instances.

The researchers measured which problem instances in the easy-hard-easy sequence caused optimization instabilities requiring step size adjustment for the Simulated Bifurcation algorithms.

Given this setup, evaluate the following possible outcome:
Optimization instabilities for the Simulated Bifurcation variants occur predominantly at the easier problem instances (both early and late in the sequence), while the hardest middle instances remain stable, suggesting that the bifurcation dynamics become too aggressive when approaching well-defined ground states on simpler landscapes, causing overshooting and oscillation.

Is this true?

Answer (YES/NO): NO